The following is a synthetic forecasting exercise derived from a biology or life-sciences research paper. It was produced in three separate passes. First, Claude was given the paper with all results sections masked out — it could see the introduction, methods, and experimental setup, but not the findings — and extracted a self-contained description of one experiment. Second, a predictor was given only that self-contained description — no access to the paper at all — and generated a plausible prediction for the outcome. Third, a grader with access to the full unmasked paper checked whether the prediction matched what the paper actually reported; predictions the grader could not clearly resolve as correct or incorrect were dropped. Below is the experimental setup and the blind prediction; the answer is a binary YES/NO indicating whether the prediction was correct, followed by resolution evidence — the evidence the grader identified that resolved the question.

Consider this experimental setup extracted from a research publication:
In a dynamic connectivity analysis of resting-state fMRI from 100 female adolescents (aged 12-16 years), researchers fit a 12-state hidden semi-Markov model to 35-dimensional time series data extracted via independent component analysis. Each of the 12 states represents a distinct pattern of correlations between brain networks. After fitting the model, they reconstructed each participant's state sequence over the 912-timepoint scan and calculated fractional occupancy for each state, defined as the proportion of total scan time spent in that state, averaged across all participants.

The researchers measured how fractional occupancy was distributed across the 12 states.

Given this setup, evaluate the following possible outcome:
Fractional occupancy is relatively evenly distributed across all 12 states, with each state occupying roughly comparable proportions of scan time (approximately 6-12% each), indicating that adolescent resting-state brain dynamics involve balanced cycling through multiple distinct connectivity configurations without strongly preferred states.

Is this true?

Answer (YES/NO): NO